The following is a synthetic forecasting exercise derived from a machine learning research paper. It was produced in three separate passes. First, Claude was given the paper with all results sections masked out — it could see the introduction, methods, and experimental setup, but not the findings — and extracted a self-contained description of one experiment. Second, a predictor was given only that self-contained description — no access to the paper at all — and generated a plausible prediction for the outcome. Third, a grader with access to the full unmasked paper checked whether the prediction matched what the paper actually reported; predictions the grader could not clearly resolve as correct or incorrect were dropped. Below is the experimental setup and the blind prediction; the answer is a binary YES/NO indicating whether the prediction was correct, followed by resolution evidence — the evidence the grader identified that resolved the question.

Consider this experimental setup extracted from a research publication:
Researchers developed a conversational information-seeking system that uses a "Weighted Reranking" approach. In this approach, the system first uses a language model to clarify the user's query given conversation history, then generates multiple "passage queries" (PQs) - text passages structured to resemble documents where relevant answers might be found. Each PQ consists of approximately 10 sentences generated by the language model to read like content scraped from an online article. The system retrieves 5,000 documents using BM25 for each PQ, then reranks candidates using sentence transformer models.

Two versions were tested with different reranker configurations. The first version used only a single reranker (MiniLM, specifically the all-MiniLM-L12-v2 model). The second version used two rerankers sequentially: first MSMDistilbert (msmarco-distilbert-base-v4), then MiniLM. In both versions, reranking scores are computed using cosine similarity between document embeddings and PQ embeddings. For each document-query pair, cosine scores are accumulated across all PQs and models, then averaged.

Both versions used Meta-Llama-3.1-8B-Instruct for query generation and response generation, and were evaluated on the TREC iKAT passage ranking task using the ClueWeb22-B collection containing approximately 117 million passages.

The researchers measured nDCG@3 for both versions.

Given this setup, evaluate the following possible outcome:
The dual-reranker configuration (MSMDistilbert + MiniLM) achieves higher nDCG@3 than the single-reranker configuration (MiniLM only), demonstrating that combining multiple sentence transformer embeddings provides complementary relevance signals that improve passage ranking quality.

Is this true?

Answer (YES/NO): YES